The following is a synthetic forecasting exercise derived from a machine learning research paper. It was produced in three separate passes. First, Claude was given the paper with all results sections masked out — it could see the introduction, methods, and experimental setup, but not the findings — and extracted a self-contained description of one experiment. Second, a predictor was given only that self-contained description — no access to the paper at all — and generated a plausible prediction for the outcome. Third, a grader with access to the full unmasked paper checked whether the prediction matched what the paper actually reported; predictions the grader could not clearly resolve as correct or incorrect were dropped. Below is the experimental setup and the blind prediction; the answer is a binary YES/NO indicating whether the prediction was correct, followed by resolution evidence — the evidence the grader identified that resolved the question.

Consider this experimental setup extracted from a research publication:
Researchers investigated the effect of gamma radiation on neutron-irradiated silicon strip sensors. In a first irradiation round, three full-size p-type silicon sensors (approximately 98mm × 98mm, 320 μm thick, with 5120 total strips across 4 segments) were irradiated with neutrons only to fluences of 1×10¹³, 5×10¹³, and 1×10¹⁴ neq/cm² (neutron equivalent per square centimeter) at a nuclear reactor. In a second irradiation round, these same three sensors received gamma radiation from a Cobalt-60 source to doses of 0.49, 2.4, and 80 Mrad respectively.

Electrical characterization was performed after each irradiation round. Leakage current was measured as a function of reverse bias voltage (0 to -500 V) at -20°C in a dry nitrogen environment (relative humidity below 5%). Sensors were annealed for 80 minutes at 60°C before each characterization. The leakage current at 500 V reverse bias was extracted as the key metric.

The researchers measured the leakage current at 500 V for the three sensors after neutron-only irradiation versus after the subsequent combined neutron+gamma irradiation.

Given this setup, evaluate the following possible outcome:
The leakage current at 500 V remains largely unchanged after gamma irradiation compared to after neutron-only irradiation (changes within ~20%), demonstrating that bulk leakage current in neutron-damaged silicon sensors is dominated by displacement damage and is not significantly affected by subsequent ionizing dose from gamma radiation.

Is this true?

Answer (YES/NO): YES